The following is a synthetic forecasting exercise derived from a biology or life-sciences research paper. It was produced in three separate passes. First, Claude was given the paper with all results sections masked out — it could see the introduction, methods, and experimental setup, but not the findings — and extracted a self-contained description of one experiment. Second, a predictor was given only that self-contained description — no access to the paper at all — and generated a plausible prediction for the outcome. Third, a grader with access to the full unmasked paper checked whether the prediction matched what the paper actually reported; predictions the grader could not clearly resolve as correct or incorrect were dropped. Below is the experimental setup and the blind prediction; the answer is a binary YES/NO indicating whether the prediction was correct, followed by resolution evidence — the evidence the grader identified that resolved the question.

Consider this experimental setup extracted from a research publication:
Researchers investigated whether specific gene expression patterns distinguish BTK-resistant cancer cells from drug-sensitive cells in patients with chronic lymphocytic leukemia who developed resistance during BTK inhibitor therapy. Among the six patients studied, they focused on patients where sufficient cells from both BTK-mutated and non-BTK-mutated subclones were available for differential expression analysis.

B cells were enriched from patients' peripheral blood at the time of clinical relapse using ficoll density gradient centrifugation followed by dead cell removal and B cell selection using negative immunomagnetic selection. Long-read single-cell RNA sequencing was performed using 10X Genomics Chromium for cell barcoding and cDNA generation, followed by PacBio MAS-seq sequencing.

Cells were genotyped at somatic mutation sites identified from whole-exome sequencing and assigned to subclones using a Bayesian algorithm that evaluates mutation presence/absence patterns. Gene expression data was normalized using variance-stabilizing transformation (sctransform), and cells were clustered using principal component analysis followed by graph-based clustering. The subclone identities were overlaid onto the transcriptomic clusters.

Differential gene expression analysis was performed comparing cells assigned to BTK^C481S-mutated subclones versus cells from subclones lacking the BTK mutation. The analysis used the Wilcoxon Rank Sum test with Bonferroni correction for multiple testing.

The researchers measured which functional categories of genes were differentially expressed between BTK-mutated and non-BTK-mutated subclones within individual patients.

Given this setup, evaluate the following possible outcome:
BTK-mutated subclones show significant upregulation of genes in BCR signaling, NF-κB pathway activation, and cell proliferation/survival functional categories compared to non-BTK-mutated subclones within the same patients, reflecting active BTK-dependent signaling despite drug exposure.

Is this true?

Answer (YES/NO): NO